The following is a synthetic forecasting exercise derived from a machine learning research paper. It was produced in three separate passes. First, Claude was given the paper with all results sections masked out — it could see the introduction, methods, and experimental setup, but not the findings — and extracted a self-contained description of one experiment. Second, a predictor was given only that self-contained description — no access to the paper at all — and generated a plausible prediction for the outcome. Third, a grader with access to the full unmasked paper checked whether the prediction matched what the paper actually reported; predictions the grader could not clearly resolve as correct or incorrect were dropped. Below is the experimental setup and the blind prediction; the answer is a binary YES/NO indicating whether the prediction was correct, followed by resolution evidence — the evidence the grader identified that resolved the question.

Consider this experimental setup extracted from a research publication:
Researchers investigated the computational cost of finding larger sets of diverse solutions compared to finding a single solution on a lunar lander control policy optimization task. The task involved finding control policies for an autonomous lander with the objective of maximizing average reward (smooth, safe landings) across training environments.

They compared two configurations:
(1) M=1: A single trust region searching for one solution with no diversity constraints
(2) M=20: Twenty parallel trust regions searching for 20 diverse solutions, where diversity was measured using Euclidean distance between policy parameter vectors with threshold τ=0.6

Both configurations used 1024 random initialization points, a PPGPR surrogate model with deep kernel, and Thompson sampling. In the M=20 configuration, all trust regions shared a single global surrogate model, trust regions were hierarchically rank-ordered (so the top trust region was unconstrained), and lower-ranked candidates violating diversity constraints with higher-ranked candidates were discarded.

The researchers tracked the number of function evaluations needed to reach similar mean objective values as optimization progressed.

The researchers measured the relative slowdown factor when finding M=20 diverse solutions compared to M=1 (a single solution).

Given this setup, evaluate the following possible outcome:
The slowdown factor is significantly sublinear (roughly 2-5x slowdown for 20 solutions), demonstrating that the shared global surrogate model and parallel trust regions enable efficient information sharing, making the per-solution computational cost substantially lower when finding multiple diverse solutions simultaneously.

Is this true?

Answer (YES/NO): YES